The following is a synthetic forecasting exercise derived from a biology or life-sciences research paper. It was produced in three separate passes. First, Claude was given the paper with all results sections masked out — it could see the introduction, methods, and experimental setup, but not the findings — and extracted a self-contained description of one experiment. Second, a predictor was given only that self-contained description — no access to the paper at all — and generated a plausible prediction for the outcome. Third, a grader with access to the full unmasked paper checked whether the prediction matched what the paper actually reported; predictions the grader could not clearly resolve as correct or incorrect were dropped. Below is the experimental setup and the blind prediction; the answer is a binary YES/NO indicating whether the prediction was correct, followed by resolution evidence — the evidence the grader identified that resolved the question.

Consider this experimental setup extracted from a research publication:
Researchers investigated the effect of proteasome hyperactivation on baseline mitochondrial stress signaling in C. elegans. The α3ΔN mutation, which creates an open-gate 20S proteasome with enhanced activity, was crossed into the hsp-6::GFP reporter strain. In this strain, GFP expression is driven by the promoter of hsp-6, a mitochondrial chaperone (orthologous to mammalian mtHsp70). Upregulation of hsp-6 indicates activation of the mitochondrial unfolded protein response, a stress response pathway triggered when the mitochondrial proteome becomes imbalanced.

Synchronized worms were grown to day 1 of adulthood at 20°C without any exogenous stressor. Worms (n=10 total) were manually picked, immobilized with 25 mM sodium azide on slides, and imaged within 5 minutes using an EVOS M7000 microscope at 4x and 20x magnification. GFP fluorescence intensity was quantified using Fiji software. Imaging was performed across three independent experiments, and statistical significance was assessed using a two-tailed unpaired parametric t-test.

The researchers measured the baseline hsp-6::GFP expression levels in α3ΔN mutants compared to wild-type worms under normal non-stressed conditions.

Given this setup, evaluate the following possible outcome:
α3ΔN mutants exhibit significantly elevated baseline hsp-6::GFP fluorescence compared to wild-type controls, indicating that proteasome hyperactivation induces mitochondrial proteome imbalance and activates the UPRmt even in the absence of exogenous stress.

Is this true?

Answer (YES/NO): NO